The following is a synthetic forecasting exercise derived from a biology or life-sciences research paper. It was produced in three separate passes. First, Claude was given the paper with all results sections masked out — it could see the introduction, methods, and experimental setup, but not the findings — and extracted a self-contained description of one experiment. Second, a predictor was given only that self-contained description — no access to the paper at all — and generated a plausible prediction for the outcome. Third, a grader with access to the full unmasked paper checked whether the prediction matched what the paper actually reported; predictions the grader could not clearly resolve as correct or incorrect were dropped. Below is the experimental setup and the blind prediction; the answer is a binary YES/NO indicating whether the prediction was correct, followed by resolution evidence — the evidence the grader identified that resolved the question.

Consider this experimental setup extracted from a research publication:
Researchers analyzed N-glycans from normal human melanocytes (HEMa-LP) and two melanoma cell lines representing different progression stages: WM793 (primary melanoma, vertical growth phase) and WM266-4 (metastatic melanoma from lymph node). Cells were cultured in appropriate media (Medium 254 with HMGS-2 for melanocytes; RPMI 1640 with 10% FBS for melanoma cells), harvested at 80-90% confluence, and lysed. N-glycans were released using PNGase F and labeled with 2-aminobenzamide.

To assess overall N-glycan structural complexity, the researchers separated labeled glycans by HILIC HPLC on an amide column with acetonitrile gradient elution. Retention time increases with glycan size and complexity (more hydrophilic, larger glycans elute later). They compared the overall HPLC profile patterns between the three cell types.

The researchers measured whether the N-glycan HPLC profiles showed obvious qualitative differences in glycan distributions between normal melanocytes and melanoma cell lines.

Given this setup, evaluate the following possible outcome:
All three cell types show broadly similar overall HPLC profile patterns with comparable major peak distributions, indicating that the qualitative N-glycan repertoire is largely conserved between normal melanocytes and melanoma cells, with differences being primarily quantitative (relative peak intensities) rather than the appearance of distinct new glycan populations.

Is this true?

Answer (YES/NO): NO